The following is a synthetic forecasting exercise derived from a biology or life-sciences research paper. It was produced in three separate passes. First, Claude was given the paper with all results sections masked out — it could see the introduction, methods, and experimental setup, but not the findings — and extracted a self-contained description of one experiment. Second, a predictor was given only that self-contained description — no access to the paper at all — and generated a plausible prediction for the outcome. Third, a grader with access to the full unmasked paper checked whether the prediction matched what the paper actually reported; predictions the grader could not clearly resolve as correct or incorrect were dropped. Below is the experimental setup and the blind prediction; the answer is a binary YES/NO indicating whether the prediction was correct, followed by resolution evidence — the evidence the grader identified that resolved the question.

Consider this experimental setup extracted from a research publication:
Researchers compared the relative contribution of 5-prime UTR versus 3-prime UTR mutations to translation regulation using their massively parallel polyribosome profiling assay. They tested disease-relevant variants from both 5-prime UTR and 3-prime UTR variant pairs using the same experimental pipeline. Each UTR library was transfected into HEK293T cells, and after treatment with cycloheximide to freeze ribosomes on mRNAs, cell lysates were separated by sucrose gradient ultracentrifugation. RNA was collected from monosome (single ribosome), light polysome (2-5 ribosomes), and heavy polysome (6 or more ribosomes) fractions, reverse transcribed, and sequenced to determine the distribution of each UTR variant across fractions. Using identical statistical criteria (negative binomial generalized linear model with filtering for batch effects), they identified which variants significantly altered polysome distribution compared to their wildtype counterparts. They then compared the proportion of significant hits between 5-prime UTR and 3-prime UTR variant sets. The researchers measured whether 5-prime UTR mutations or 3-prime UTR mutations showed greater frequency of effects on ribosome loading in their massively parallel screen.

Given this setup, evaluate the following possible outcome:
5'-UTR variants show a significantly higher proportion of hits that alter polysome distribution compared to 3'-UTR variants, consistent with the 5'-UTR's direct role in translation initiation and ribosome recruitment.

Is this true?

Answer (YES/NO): NO